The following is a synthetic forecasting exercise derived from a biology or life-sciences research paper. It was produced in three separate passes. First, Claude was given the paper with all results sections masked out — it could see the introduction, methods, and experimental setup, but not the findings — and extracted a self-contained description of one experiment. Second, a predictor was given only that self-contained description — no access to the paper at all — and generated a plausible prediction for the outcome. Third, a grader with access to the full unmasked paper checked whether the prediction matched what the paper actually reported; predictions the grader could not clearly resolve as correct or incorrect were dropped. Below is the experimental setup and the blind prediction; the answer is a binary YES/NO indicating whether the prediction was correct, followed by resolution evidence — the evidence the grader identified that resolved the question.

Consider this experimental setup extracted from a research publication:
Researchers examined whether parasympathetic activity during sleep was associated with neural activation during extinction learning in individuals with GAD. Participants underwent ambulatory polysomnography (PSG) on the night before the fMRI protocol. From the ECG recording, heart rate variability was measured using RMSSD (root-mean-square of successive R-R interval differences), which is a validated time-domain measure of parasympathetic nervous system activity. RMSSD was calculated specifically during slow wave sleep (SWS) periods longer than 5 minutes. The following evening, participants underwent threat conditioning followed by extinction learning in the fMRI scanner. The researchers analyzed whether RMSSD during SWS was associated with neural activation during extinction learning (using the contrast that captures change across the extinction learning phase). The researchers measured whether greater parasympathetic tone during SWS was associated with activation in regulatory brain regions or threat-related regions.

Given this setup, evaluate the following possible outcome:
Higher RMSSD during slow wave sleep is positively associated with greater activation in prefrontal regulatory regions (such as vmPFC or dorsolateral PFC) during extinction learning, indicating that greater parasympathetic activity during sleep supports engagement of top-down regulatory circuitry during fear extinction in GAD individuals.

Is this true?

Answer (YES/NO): NO